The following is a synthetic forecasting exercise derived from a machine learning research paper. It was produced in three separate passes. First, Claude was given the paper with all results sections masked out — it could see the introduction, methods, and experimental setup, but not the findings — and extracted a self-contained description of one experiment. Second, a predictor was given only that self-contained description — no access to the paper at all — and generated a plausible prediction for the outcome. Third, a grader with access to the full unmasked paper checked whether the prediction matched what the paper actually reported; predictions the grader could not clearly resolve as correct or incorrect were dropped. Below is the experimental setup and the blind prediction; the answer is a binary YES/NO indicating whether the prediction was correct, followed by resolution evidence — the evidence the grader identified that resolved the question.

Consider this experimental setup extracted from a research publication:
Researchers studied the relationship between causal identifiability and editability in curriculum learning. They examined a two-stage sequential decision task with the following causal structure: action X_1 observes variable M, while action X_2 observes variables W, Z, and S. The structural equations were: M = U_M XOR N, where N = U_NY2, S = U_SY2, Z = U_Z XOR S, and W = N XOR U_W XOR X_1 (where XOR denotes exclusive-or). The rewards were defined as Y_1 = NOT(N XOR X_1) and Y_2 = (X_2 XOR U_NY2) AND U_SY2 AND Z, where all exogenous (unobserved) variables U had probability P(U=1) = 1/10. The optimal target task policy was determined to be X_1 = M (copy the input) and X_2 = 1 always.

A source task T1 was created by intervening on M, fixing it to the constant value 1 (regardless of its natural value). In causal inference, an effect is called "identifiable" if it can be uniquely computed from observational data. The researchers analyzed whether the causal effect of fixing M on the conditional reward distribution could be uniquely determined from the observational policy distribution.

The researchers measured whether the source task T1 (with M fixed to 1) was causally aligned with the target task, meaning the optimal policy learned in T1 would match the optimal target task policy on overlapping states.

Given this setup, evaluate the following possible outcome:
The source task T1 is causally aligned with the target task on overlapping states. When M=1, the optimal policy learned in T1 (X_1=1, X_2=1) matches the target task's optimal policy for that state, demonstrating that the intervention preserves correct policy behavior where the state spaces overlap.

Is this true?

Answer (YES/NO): NO